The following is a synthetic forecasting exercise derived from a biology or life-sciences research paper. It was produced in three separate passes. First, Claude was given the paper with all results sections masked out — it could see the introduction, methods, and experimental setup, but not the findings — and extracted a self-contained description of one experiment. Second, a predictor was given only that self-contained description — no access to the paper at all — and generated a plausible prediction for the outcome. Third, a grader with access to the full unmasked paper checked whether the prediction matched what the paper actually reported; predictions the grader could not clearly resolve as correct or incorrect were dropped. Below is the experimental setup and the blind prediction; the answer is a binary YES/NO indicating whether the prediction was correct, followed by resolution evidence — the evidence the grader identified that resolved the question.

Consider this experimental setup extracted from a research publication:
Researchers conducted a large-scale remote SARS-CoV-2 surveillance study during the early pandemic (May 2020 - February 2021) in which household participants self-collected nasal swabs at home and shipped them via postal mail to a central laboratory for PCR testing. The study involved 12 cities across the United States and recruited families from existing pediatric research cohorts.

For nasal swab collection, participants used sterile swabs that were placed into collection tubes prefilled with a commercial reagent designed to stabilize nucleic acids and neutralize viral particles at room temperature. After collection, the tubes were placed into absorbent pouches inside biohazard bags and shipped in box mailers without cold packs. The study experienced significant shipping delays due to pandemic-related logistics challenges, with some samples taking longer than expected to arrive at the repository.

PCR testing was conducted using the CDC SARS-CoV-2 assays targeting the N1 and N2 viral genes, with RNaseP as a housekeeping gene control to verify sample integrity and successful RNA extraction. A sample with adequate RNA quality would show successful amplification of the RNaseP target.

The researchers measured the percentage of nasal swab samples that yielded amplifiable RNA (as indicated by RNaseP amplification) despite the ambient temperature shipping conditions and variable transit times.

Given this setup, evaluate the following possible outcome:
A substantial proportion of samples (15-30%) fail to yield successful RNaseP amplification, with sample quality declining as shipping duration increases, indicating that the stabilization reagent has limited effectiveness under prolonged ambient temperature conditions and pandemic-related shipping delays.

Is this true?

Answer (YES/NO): NO